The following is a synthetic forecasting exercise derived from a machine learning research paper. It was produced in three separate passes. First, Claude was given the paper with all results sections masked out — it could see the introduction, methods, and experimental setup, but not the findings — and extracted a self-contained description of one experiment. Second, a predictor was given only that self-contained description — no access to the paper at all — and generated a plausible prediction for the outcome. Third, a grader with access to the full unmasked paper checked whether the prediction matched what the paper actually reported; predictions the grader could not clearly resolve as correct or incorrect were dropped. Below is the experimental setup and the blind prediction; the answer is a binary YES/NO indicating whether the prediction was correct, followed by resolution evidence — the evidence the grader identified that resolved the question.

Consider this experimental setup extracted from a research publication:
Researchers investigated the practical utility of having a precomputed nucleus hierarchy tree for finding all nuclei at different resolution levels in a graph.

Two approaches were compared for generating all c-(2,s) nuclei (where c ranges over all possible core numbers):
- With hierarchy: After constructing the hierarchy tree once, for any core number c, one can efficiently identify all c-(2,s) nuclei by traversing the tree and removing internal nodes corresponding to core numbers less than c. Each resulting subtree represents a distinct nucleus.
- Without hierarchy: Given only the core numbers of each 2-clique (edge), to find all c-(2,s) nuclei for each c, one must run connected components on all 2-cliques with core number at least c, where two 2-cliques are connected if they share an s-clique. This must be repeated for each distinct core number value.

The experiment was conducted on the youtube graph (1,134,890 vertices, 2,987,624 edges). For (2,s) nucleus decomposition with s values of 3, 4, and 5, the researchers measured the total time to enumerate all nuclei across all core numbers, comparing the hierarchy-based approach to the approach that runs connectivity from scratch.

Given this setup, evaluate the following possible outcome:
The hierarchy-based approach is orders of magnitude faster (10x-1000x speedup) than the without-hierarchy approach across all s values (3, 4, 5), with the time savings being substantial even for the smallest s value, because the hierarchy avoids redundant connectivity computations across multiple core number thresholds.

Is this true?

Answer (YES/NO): NO